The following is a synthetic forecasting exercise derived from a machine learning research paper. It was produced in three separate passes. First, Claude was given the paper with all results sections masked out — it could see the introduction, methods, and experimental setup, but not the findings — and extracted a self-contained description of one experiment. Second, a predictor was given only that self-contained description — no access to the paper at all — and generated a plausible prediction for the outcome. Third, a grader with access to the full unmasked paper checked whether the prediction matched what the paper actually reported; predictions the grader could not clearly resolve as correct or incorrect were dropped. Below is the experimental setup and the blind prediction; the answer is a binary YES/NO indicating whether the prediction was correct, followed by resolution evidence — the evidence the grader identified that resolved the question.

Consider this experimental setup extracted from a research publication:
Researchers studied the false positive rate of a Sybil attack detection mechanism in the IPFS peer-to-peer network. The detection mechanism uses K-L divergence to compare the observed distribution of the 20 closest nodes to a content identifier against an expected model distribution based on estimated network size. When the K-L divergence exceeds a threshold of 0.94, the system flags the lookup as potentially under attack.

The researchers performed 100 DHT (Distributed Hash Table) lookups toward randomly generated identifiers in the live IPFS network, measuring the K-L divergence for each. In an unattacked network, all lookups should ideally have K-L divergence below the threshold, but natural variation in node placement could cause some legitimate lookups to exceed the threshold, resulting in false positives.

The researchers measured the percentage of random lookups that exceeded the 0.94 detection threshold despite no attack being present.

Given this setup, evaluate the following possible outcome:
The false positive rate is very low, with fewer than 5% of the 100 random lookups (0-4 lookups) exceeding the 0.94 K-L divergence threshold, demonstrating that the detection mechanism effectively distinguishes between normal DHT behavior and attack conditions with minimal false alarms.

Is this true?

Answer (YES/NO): NO